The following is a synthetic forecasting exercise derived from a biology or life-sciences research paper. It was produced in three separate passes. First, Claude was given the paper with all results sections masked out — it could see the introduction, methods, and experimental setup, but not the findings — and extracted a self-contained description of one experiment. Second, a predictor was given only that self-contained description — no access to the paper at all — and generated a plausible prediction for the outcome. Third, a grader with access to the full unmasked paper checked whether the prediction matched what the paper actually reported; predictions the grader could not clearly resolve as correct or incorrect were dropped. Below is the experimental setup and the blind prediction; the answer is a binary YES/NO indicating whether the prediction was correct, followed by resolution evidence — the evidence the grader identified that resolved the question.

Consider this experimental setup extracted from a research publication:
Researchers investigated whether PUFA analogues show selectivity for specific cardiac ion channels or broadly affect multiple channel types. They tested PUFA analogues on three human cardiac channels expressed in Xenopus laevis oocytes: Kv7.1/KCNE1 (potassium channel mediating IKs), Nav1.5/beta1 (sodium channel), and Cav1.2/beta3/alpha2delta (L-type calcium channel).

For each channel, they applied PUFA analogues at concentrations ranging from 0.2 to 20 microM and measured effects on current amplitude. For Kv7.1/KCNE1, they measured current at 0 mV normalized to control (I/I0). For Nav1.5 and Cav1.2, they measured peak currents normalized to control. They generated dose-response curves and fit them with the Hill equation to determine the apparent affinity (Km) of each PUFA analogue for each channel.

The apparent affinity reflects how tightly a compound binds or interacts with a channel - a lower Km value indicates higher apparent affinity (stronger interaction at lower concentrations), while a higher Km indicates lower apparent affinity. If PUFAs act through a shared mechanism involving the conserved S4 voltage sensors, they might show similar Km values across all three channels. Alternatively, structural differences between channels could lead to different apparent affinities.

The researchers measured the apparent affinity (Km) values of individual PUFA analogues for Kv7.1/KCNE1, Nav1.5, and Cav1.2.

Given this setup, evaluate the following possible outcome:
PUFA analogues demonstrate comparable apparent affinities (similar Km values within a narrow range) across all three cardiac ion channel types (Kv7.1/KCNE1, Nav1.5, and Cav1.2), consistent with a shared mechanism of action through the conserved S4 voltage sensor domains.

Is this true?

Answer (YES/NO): NO